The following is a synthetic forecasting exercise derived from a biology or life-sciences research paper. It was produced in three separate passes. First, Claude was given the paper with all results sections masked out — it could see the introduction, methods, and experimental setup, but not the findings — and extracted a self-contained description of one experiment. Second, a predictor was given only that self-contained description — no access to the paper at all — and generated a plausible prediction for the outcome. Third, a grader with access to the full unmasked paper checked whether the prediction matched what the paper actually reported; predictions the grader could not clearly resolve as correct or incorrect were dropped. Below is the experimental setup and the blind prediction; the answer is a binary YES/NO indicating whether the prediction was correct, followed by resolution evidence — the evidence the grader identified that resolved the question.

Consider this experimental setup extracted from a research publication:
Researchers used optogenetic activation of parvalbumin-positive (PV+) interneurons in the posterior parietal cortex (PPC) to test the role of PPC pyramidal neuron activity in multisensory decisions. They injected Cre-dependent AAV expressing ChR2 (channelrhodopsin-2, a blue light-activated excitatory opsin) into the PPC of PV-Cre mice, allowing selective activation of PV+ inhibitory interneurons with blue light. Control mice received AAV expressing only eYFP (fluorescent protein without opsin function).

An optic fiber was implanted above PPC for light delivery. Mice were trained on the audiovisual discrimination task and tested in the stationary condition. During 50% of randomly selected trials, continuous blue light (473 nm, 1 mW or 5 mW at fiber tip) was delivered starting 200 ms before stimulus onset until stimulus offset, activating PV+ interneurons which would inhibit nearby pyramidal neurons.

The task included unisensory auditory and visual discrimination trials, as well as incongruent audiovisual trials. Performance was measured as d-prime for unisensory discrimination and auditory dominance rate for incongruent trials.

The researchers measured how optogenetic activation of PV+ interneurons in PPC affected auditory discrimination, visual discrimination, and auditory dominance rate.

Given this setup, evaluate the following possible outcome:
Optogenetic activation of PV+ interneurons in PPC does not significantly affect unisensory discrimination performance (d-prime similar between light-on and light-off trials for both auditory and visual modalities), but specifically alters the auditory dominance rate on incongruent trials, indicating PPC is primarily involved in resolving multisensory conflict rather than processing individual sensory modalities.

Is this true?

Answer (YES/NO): NO